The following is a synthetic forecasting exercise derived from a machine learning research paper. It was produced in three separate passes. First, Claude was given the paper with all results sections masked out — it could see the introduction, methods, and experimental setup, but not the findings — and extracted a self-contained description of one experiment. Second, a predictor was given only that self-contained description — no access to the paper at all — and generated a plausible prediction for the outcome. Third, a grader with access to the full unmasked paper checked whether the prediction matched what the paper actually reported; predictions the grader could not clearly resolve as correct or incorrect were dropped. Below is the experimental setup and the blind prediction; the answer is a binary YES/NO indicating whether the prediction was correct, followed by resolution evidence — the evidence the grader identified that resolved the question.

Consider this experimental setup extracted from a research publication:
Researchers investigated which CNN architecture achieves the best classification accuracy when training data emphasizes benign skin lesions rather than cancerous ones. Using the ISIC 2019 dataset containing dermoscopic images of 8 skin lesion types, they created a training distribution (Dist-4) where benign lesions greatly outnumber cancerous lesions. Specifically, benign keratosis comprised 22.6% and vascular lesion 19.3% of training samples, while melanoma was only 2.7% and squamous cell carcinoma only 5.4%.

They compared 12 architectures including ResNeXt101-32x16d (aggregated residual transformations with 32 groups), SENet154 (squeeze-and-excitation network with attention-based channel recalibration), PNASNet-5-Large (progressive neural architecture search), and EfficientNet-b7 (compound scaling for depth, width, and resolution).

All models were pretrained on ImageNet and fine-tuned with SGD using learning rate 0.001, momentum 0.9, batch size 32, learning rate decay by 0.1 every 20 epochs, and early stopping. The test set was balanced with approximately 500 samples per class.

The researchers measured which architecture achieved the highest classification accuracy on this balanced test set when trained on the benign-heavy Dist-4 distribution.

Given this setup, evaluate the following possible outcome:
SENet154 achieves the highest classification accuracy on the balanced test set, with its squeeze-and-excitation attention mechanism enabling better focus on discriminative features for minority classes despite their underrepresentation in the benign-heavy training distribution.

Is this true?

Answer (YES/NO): NO